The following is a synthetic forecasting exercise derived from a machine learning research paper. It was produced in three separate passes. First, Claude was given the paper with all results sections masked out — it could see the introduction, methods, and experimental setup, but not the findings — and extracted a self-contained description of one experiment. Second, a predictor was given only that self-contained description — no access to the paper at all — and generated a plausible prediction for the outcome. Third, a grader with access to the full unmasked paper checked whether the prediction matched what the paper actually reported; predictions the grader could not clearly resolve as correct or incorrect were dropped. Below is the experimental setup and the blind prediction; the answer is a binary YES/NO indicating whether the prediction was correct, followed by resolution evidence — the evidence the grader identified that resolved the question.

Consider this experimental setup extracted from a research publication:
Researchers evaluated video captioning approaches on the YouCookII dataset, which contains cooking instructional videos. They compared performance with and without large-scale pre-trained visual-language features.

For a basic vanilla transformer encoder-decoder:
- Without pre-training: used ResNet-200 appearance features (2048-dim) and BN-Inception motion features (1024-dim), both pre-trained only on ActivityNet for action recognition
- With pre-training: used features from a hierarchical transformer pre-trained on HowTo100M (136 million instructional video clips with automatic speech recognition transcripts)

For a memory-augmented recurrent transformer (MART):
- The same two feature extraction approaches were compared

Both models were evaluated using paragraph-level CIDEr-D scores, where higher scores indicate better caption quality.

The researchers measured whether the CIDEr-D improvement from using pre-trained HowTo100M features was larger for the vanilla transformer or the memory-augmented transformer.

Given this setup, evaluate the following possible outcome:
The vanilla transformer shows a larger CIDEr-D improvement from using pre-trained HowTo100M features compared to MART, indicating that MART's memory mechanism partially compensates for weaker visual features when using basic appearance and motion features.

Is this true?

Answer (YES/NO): YES